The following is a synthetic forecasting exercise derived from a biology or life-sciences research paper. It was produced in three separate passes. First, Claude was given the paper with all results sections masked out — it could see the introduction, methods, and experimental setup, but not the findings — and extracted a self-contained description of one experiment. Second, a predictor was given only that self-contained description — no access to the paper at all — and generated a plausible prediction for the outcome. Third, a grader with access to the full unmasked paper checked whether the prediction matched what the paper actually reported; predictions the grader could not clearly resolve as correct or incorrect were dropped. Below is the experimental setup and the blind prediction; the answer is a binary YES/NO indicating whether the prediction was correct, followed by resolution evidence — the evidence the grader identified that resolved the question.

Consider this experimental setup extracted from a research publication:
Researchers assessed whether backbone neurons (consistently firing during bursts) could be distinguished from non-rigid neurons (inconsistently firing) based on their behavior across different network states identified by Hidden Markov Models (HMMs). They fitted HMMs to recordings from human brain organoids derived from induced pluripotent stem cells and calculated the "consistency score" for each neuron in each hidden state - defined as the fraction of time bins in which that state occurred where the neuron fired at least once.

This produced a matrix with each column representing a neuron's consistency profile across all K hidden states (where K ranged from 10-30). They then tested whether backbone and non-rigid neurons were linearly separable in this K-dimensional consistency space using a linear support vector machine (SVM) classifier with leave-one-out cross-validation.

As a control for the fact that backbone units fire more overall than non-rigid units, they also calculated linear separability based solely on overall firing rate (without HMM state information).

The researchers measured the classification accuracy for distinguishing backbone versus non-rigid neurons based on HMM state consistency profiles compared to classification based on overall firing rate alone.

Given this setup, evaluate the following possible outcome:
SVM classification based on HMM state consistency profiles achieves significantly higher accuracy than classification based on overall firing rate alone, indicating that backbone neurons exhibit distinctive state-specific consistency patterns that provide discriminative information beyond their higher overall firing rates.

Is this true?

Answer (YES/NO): YES